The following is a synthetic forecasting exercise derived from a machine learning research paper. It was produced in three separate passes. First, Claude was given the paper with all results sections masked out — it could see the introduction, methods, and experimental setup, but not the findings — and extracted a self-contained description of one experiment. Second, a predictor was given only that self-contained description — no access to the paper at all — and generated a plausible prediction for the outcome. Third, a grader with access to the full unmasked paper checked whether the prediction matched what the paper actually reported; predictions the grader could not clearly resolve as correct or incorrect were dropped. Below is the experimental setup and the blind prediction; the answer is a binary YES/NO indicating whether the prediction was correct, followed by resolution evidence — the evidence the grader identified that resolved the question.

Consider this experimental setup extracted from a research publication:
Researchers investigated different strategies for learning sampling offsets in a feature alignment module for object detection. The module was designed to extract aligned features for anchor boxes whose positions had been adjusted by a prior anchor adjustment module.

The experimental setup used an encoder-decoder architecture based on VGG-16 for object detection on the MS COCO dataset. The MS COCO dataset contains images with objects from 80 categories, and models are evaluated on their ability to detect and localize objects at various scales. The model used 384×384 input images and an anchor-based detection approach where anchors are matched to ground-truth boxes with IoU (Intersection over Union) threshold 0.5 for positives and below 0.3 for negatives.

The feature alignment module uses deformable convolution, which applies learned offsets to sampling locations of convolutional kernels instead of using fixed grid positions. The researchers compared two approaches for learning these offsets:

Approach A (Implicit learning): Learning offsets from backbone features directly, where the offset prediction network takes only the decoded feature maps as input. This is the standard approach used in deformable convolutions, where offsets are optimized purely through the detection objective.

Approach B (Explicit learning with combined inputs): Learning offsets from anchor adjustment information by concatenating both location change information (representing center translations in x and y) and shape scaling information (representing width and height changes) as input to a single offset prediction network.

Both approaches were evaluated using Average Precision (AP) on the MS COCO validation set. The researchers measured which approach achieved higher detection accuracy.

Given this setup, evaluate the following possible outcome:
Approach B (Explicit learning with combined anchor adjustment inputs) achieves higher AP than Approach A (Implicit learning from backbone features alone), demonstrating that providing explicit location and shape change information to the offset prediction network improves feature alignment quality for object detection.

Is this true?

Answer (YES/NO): YES